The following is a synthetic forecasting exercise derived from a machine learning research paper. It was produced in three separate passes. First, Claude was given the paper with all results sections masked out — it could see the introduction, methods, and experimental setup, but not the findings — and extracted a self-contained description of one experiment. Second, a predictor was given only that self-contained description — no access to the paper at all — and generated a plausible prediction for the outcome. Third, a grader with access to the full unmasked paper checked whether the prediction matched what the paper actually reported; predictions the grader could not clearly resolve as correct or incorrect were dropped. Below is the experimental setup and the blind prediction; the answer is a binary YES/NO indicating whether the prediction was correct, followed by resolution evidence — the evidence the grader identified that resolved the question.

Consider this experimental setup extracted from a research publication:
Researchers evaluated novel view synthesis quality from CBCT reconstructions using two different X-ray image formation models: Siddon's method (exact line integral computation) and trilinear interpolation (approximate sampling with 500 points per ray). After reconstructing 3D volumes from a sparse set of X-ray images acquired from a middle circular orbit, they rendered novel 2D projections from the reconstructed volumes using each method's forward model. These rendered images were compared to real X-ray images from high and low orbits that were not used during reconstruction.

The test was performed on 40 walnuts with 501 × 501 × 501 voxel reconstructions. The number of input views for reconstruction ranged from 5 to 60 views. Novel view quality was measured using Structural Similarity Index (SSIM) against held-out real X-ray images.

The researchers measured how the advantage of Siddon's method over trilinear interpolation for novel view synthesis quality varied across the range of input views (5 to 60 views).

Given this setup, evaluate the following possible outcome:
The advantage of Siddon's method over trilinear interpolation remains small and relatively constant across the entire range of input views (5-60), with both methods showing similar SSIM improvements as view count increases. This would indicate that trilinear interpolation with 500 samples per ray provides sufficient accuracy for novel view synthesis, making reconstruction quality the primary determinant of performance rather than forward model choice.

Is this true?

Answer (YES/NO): NO